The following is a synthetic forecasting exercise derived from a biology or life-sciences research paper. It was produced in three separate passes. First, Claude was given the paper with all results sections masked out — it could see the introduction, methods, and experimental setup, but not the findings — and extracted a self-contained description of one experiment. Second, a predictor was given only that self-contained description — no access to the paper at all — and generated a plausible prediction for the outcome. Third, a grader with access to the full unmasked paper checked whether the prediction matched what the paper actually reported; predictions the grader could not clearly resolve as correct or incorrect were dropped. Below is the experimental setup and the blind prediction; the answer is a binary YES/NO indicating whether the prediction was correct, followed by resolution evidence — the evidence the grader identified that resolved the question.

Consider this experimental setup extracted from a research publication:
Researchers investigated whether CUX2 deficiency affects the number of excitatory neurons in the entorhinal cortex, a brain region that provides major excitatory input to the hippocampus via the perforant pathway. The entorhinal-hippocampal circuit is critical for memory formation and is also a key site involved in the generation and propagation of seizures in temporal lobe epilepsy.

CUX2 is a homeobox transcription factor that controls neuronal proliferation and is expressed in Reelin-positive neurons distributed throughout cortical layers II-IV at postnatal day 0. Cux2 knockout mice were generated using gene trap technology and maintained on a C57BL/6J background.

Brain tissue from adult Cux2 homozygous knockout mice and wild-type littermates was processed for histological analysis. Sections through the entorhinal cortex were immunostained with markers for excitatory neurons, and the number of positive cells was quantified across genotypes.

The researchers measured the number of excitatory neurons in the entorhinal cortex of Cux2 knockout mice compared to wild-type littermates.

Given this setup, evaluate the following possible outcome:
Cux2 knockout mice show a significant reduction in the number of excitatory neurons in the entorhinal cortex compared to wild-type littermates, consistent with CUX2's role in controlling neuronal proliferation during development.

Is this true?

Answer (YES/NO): NO